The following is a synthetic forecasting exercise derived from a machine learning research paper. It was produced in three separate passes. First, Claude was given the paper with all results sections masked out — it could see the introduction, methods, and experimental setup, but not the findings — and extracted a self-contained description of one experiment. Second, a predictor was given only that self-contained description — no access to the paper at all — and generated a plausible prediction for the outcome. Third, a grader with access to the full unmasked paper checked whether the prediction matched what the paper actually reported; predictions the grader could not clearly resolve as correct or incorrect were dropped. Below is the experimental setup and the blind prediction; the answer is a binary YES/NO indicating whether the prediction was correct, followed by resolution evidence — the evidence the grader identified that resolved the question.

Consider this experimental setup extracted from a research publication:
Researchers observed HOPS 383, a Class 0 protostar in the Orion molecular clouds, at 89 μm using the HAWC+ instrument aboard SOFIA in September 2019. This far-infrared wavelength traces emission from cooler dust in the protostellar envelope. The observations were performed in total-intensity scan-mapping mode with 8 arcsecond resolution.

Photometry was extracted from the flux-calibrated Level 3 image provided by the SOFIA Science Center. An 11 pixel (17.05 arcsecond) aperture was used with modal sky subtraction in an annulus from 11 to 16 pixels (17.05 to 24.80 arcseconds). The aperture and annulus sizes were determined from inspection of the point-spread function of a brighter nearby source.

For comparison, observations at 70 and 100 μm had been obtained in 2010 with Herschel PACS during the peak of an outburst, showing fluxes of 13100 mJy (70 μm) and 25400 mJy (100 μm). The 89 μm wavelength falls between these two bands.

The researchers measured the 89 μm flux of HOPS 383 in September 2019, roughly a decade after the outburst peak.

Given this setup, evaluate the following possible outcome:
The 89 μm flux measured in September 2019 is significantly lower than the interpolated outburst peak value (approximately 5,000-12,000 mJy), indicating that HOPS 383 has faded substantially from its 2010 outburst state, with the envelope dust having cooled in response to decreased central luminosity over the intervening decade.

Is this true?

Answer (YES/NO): NO